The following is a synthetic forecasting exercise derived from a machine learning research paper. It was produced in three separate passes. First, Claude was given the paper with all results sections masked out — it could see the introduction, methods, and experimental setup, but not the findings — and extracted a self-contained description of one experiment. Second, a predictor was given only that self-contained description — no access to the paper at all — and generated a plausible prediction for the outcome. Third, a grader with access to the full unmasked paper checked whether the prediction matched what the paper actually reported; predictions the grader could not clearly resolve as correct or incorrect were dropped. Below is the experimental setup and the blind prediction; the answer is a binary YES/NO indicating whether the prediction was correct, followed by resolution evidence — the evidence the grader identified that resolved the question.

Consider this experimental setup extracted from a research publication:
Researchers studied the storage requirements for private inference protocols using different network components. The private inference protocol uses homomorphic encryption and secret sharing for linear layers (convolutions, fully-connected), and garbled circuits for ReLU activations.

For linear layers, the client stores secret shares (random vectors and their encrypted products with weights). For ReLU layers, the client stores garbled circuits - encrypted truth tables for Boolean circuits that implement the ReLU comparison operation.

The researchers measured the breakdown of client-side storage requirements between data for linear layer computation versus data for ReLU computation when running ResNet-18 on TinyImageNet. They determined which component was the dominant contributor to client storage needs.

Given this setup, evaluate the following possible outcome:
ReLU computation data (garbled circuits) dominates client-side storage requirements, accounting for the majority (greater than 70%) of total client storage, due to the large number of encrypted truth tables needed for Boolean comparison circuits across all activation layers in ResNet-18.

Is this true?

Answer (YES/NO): YES